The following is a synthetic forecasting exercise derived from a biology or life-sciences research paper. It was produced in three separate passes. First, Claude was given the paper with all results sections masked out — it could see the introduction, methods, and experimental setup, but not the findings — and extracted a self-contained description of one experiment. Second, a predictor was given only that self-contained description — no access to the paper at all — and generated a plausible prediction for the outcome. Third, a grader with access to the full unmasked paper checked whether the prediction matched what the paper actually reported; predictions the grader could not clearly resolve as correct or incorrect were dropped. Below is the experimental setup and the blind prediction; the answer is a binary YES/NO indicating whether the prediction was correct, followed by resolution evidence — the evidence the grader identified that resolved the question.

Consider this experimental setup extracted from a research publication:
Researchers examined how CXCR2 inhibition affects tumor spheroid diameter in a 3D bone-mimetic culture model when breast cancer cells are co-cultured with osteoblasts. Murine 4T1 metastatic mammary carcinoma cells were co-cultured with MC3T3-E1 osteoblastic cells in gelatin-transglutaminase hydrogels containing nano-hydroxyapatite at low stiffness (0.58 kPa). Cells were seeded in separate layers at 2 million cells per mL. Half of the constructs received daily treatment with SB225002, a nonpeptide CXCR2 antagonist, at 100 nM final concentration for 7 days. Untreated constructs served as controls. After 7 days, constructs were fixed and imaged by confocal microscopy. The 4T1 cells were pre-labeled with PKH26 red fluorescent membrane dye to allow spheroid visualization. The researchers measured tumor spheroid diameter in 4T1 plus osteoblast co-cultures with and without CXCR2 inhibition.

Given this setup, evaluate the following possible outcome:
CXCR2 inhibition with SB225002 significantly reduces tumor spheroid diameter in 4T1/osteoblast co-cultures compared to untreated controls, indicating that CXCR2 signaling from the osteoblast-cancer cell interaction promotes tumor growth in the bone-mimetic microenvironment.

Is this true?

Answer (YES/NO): YES